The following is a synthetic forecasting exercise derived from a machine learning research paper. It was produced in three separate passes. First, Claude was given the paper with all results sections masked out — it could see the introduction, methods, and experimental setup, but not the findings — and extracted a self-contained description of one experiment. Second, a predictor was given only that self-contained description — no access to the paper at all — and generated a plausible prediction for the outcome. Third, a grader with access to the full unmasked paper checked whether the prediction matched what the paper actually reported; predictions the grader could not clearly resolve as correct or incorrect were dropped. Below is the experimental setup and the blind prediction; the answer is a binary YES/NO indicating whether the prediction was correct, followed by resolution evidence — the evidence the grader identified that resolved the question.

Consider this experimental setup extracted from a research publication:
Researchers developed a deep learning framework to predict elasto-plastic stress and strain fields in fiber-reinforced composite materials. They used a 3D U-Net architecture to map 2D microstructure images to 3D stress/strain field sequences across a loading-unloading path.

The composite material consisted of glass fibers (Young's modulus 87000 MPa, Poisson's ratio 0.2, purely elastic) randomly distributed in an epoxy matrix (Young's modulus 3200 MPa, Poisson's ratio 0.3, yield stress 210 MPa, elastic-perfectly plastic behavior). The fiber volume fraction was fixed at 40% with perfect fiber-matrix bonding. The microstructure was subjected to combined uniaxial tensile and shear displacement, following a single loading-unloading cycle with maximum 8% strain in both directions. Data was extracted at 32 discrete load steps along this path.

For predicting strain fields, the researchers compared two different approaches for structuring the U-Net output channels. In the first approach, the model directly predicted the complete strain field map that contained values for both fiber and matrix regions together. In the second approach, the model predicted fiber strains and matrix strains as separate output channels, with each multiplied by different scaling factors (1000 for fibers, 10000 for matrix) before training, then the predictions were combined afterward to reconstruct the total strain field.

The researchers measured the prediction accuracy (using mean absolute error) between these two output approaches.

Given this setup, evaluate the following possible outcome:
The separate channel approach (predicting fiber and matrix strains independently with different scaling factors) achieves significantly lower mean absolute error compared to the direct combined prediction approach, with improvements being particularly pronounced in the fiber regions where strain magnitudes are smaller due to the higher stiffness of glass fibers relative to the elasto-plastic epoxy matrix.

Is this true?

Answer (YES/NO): NO